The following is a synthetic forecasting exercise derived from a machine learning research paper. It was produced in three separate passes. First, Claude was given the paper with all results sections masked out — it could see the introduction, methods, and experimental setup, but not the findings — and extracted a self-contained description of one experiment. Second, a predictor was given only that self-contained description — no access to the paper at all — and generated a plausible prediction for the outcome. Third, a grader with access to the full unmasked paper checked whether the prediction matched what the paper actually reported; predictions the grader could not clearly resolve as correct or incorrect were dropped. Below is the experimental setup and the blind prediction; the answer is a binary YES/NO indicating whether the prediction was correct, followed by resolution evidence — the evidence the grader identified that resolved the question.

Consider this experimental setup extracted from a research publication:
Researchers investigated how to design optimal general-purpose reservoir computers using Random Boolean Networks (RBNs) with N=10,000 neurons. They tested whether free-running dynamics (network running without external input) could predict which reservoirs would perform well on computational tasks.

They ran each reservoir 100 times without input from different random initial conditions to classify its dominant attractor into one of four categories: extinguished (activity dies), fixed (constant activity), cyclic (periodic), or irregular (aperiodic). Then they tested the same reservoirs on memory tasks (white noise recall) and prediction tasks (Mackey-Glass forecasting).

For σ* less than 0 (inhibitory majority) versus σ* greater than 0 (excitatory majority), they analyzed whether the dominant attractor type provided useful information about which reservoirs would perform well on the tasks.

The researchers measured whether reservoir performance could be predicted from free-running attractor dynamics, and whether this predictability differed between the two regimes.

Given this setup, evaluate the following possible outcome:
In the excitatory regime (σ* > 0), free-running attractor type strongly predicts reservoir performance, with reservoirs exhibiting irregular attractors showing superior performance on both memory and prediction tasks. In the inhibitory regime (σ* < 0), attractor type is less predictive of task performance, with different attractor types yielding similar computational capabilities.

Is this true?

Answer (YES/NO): NO